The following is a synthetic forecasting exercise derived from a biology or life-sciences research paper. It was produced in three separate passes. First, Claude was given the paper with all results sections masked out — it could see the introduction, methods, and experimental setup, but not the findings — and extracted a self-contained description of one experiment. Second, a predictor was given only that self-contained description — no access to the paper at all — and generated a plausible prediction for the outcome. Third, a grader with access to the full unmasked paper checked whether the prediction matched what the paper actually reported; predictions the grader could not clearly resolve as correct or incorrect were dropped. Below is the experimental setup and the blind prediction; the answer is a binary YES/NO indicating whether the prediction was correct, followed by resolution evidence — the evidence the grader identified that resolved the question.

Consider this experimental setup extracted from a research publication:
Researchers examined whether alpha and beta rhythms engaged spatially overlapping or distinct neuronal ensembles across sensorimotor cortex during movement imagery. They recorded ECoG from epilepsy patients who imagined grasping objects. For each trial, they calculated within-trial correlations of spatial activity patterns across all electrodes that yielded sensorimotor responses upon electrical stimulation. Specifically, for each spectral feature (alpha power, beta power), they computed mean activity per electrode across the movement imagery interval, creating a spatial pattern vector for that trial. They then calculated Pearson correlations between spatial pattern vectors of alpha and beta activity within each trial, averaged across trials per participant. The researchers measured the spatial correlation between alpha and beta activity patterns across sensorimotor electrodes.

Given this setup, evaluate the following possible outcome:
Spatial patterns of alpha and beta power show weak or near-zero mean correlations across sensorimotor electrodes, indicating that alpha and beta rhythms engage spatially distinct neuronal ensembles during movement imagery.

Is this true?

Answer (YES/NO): YES